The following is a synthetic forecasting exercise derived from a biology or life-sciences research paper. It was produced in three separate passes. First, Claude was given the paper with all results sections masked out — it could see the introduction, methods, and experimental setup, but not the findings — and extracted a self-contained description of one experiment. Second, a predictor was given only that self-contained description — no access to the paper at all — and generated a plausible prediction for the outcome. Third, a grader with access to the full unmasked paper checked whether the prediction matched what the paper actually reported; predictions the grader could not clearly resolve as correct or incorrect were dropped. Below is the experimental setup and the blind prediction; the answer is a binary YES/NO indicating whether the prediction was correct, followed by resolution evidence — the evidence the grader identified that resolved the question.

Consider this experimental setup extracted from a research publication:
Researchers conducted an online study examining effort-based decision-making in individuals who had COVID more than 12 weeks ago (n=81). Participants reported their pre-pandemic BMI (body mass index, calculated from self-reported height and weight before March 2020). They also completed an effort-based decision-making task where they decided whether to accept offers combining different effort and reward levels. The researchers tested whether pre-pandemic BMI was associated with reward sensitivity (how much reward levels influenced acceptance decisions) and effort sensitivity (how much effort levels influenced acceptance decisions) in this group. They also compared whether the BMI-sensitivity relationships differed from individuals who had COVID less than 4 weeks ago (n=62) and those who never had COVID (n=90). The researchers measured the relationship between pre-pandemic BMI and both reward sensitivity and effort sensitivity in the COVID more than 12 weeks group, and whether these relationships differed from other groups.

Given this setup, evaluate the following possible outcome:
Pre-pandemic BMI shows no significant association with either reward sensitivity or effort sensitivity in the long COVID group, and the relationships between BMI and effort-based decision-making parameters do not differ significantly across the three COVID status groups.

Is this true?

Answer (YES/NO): NO